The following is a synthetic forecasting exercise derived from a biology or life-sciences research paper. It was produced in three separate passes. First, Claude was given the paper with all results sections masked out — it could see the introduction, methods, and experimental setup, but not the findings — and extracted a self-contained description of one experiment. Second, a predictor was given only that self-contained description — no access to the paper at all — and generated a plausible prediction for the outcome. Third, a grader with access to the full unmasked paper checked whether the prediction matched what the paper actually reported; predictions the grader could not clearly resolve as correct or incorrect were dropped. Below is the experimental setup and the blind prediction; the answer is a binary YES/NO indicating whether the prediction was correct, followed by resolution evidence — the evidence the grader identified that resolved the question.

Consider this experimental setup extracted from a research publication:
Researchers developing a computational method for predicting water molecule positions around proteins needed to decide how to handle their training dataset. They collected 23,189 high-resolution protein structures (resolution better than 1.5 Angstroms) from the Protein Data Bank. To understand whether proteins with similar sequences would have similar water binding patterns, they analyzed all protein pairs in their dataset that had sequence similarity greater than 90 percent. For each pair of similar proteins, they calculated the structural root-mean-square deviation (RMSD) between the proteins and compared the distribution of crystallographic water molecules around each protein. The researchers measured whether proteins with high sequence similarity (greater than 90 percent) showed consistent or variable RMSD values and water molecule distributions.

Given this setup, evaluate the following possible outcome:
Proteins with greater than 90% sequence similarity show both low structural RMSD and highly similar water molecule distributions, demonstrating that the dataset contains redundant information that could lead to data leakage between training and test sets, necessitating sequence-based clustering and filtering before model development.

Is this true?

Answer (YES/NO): NO